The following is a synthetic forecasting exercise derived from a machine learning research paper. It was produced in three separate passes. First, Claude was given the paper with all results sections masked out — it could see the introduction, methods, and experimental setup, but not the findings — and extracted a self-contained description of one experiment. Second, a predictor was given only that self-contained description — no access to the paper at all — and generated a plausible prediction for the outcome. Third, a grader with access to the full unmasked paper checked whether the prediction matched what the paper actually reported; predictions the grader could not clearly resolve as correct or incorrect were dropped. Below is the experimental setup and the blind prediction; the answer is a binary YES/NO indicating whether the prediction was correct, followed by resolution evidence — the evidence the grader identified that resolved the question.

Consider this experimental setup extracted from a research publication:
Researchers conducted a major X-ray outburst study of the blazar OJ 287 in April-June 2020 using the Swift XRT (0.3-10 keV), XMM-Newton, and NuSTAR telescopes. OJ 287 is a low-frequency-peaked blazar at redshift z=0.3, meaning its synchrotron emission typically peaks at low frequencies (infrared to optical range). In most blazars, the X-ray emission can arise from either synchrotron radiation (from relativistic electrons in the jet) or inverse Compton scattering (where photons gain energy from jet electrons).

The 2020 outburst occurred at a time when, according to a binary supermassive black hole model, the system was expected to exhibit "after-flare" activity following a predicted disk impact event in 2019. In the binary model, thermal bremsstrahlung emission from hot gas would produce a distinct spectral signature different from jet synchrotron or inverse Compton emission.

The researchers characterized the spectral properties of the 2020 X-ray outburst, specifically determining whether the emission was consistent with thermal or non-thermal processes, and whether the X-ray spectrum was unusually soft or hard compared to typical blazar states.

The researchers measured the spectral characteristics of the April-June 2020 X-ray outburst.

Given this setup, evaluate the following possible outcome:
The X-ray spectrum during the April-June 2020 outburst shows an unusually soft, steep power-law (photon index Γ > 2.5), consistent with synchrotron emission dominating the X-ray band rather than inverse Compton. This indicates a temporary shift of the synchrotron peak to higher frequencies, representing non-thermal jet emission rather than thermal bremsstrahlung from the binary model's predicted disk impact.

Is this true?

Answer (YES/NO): YES